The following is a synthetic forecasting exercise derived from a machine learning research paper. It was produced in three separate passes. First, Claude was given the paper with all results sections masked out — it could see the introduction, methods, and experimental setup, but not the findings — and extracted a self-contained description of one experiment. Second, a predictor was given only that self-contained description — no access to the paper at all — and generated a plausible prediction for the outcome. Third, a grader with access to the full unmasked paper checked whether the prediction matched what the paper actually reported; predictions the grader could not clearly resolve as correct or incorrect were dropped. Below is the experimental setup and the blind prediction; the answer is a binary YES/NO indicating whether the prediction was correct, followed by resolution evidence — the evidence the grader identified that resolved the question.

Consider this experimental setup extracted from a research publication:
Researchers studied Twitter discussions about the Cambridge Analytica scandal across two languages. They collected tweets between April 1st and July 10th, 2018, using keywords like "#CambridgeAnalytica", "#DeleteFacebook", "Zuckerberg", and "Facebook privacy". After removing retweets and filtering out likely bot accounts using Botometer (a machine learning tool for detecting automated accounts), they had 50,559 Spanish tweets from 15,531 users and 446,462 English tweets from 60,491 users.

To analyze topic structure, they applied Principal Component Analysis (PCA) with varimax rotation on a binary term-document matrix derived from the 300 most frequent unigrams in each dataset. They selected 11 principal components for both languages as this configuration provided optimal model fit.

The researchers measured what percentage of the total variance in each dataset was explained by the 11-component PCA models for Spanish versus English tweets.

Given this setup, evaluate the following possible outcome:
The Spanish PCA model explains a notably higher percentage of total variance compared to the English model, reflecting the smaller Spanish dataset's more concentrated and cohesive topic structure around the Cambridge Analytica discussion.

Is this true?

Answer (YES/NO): NO